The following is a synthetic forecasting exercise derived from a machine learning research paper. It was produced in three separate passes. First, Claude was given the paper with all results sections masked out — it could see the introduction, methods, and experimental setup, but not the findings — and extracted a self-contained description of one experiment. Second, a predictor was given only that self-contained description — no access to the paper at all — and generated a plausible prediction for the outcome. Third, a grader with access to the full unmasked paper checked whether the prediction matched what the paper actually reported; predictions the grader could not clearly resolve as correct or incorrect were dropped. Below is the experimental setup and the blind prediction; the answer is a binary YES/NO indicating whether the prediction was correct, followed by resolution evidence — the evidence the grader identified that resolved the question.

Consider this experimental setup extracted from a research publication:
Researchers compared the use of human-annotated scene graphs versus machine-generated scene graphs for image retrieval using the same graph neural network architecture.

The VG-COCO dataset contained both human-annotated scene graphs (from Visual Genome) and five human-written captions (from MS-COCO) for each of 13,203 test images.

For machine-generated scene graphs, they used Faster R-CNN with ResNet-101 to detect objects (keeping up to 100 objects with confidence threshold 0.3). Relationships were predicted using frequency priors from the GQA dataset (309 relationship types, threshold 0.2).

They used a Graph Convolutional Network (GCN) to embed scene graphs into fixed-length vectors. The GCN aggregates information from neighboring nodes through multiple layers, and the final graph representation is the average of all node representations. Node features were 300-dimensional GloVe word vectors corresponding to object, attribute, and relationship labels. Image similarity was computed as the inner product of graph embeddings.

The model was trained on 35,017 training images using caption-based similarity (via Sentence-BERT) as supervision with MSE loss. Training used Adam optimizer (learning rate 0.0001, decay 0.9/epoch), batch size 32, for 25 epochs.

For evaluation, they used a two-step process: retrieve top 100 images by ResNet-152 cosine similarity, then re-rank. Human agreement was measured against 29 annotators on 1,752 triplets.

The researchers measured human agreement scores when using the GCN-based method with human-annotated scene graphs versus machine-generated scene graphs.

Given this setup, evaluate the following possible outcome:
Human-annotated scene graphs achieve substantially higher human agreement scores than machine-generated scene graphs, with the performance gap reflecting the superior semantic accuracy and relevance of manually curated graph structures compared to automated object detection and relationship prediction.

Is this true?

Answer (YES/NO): NO